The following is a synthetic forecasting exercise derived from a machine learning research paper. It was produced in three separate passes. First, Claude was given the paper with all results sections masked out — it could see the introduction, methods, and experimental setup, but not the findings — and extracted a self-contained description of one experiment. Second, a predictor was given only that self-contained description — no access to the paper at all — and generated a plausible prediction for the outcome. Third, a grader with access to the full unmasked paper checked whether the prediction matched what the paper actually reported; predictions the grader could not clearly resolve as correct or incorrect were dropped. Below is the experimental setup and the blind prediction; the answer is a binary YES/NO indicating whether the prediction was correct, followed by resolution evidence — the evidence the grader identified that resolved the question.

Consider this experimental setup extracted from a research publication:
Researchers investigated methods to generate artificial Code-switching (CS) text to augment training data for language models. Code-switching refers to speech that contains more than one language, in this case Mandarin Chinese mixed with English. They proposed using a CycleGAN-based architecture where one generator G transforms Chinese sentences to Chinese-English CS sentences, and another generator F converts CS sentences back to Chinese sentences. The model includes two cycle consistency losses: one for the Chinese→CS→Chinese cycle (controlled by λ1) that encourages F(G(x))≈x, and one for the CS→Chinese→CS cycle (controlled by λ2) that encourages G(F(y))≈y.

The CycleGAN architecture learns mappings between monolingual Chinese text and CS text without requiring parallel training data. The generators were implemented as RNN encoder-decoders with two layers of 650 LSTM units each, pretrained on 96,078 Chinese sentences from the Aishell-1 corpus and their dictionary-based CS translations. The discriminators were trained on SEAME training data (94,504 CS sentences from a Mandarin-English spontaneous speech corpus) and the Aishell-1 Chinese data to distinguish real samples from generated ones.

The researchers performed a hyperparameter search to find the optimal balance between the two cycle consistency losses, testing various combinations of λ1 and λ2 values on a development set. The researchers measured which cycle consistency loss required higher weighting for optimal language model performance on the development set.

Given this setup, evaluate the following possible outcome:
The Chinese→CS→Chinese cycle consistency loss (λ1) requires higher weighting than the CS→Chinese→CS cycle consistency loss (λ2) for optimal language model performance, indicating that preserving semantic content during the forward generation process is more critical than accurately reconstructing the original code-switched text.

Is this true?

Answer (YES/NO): NO